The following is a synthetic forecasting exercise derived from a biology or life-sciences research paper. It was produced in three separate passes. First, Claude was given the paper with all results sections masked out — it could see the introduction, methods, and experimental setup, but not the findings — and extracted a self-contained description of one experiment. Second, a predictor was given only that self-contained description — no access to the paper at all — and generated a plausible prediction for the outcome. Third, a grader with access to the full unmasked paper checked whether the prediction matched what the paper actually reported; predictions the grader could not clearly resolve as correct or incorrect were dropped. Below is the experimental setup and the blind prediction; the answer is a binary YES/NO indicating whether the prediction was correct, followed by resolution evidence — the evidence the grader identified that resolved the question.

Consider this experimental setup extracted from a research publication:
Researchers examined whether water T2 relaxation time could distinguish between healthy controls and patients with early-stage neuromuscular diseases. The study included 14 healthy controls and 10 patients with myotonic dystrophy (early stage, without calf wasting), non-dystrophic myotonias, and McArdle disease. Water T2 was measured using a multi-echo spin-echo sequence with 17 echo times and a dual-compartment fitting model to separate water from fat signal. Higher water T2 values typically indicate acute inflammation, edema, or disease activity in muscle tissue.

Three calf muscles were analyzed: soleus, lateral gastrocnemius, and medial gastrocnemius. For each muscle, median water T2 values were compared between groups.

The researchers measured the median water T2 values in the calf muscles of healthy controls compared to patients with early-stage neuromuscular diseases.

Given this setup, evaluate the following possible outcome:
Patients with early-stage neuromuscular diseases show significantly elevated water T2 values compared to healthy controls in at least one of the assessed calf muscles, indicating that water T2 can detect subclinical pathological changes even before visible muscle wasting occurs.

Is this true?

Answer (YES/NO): NO